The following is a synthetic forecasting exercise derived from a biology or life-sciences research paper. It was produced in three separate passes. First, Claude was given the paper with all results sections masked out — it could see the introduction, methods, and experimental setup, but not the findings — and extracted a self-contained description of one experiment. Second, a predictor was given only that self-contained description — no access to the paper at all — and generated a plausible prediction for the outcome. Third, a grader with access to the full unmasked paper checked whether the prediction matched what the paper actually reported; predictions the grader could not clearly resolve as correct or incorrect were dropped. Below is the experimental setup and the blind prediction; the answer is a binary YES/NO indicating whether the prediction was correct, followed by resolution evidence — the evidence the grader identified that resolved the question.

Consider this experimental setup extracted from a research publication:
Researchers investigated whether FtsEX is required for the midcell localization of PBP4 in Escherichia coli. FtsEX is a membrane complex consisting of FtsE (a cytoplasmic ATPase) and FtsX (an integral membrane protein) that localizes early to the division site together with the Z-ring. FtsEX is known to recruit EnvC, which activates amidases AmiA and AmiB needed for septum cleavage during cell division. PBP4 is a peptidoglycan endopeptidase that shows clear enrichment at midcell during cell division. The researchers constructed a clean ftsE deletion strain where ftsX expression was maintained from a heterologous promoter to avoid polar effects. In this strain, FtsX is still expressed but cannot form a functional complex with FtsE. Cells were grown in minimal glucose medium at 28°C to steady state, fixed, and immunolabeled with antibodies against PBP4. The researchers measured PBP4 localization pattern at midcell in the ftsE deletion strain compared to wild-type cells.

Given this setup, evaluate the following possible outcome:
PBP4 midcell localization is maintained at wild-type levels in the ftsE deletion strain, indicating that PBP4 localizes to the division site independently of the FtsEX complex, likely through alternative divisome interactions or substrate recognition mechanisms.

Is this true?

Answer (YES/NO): NO